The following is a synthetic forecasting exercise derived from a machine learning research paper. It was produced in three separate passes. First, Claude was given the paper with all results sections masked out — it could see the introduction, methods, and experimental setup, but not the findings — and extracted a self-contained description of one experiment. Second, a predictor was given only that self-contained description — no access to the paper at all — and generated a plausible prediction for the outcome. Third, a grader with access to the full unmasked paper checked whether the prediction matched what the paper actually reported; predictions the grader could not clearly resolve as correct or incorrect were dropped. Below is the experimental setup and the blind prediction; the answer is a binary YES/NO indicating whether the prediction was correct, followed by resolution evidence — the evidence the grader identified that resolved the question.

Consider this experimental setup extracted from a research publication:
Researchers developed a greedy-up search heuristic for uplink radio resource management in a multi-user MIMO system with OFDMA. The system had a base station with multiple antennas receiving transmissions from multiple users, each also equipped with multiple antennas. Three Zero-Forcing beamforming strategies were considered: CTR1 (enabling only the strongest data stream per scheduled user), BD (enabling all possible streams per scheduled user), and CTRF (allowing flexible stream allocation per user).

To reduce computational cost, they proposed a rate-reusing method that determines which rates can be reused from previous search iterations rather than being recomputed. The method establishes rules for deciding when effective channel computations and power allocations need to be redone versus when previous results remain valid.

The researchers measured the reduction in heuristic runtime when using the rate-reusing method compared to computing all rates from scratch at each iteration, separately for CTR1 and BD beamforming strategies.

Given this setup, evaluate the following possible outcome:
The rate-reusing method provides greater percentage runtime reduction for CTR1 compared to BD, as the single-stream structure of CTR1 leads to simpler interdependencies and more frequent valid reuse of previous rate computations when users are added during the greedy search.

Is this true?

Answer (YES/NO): NO